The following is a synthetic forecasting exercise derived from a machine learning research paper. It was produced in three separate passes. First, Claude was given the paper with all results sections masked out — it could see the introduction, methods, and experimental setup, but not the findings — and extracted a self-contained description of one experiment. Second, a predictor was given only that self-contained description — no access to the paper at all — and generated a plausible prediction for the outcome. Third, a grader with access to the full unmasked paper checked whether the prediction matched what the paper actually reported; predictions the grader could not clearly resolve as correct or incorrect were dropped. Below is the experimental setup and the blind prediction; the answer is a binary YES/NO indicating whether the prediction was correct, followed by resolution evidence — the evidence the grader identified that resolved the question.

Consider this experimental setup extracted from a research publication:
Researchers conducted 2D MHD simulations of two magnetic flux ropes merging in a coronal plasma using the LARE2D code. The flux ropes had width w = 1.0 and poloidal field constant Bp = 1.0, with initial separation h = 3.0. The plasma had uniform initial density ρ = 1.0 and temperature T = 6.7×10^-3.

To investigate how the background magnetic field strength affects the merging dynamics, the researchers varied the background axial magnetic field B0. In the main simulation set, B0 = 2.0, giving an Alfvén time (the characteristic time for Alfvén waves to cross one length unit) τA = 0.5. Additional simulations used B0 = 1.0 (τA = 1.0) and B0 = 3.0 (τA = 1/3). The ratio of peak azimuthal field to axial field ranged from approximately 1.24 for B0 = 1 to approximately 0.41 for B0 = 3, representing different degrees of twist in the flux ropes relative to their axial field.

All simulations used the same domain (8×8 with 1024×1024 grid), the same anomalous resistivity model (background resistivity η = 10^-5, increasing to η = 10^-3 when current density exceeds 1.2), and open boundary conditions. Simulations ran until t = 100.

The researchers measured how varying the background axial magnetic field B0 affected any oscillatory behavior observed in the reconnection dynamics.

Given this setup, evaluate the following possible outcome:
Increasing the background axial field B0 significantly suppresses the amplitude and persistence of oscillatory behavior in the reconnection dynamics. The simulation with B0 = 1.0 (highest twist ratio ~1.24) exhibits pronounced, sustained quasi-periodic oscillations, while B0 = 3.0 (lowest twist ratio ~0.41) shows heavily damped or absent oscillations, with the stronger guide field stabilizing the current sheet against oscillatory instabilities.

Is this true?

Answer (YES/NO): NO